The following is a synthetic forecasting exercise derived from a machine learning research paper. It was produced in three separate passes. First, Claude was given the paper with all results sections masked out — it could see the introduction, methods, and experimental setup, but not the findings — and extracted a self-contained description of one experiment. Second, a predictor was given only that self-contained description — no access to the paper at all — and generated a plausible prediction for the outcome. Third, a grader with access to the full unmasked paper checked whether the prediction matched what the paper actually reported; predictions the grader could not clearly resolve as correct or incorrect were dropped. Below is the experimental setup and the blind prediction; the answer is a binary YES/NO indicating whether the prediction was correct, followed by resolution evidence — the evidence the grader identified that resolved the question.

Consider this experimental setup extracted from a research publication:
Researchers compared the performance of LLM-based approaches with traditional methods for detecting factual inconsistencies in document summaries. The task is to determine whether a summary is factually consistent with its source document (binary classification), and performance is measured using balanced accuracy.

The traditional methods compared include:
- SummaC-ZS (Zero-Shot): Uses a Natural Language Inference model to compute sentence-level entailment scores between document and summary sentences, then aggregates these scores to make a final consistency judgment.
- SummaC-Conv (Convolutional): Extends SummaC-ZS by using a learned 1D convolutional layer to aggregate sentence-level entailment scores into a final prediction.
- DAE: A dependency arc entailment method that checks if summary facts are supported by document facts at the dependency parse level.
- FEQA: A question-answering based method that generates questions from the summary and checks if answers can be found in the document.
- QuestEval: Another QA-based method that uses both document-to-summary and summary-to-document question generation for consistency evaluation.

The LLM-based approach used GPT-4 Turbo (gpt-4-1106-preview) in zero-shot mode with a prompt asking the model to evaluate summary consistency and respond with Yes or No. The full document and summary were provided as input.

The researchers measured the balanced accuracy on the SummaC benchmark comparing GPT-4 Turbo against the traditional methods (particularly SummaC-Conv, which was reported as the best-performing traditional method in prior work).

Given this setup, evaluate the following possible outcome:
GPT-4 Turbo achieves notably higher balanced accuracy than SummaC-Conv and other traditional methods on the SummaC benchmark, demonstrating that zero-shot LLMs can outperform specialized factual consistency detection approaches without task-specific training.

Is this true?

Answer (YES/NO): YES